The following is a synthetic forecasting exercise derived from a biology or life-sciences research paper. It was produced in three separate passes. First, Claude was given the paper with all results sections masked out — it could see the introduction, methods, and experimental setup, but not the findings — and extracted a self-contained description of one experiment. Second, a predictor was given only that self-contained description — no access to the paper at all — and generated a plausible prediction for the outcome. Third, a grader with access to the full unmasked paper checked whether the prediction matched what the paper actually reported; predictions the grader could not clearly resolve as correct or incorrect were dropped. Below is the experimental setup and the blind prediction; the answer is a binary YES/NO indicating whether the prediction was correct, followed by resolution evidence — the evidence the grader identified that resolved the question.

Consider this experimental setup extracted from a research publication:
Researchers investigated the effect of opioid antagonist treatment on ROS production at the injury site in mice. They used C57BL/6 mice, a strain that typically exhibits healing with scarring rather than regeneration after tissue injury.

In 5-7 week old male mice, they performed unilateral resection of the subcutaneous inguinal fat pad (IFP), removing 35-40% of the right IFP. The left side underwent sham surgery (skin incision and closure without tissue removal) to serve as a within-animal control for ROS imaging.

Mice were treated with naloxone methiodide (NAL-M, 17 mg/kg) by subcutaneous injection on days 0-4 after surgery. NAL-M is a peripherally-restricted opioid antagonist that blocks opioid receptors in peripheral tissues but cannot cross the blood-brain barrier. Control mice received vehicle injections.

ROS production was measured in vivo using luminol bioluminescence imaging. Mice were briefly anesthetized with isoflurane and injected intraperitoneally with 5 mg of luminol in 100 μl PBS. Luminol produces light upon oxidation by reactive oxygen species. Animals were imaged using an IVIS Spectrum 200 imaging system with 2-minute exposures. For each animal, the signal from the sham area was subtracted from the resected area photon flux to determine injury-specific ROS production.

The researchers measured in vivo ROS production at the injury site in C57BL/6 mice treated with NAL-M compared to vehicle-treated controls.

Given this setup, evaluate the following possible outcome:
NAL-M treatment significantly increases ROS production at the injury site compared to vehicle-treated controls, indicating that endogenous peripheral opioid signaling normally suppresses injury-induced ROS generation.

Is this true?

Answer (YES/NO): YES